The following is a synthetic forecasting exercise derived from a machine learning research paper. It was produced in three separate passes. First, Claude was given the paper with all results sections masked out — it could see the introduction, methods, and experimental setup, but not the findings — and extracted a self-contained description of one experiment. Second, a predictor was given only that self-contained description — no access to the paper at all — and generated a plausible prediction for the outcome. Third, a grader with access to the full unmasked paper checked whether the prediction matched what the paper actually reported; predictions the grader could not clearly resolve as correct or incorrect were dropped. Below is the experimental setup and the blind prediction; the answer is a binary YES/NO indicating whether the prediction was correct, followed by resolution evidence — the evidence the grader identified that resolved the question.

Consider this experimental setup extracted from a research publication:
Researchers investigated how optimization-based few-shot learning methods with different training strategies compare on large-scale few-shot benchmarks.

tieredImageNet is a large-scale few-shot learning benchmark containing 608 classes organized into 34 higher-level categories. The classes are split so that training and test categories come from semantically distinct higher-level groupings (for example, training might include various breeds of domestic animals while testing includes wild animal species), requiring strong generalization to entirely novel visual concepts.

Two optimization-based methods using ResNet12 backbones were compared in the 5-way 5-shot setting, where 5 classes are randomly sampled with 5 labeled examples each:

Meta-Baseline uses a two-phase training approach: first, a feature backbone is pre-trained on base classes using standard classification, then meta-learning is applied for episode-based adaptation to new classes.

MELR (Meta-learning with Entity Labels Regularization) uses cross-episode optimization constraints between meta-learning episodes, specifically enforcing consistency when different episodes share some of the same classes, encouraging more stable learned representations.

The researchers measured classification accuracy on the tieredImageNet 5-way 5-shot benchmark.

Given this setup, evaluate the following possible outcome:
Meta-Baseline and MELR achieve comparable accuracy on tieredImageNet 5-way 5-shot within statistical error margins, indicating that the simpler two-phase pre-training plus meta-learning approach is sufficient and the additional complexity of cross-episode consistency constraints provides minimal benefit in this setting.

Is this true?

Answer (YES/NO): NO